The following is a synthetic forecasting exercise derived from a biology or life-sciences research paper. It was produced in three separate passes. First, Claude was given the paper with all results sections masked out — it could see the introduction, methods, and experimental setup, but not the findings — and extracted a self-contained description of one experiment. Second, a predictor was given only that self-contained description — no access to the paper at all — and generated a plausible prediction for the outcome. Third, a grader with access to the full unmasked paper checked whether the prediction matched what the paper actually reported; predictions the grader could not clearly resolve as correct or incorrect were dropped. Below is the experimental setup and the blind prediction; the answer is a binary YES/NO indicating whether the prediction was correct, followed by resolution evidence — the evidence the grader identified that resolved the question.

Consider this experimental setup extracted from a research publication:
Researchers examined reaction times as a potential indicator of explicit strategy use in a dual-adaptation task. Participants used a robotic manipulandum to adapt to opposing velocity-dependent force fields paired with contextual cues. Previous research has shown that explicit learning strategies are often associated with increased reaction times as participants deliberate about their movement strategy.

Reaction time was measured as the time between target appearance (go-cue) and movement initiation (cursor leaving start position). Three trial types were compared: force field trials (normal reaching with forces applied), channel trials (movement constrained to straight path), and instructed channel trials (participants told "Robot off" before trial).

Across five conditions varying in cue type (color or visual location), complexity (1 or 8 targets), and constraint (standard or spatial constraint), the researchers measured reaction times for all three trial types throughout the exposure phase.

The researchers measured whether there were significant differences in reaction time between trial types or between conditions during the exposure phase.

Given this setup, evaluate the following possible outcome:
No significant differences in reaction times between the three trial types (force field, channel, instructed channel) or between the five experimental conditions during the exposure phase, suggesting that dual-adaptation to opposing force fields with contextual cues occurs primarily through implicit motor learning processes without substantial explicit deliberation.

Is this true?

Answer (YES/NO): YES